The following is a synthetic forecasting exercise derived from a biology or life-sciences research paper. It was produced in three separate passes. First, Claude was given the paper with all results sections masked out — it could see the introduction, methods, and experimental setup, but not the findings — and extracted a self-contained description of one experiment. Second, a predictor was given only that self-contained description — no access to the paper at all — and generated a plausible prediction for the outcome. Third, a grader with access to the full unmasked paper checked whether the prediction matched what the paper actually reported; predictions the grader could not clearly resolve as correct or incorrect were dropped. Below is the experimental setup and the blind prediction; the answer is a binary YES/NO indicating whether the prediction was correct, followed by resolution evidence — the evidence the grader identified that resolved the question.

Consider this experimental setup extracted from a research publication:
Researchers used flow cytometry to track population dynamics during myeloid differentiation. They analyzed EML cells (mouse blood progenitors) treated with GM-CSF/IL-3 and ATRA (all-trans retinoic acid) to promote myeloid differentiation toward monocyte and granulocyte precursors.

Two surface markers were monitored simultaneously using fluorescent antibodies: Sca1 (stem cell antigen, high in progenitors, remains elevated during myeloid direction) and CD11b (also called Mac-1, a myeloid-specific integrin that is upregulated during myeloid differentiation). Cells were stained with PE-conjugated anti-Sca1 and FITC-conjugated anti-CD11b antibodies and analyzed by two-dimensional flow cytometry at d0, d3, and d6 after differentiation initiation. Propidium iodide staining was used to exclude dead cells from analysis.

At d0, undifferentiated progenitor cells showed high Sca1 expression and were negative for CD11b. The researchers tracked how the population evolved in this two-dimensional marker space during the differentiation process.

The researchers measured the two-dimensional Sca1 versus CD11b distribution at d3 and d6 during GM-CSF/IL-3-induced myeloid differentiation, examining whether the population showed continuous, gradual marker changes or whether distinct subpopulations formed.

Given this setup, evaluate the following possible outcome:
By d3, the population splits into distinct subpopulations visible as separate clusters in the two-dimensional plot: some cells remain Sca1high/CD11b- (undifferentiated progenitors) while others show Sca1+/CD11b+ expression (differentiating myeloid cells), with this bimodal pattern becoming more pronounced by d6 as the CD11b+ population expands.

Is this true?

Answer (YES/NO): NO